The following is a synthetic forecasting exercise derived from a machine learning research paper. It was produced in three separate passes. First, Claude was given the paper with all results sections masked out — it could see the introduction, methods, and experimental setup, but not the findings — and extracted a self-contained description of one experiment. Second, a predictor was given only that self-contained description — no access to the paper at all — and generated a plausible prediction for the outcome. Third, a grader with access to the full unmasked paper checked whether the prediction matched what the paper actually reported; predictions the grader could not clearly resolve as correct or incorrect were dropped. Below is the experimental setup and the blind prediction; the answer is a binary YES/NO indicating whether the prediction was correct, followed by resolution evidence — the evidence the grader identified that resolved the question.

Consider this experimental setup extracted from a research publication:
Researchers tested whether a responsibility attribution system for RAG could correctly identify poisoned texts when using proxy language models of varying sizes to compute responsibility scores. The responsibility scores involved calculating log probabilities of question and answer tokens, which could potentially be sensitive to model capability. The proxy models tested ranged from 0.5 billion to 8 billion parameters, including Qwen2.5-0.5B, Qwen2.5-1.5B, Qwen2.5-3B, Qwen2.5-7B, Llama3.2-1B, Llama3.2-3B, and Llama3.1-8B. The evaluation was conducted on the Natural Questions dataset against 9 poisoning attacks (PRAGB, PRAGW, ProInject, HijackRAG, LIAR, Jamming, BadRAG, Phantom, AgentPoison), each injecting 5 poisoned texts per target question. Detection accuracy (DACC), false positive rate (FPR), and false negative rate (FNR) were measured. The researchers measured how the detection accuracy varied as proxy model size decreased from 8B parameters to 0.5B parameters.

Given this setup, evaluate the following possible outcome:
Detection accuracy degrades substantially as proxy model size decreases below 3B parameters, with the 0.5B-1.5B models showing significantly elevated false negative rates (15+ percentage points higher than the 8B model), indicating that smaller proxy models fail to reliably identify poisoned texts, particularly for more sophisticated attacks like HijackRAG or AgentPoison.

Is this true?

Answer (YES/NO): NO